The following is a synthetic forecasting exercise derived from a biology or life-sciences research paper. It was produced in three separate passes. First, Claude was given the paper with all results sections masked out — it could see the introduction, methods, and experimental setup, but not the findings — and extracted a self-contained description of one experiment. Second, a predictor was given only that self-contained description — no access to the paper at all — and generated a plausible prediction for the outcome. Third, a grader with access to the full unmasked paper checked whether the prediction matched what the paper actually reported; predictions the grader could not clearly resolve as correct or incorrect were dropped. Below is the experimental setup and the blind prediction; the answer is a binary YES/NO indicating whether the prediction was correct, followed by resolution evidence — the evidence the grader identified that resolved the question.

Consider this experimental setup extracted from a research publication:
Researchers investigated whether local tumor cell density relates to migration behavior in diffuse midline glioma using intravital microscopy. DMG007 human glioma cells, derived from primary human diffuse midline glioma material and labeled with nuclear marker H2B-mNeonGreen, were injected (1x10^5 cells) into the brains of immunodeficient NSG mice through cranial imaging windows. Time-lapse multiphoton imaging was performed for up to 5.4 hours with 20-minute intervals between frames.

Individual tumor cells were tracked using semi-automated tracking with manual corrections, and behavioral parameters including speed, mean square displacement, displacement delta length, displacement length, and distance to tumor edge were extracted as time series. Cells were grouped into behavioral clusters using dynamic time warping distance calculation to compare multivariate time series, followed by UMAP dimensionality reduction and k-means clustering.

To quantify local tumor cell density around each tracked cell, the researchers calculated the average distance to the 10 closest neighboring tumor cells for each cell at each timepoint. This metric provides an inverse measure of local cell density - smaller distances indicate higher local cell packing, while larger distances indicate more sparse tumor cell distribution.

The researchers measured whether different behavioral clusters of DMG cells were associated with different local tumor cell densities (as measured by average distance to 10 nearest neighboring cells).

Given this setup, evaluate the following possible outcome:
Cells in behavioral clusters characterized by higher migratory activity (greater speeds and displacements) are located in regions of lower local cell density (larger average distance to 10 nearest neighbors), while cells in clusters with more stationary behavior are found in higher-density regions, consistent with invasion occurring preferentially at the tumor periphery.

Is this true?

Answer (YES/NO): YES